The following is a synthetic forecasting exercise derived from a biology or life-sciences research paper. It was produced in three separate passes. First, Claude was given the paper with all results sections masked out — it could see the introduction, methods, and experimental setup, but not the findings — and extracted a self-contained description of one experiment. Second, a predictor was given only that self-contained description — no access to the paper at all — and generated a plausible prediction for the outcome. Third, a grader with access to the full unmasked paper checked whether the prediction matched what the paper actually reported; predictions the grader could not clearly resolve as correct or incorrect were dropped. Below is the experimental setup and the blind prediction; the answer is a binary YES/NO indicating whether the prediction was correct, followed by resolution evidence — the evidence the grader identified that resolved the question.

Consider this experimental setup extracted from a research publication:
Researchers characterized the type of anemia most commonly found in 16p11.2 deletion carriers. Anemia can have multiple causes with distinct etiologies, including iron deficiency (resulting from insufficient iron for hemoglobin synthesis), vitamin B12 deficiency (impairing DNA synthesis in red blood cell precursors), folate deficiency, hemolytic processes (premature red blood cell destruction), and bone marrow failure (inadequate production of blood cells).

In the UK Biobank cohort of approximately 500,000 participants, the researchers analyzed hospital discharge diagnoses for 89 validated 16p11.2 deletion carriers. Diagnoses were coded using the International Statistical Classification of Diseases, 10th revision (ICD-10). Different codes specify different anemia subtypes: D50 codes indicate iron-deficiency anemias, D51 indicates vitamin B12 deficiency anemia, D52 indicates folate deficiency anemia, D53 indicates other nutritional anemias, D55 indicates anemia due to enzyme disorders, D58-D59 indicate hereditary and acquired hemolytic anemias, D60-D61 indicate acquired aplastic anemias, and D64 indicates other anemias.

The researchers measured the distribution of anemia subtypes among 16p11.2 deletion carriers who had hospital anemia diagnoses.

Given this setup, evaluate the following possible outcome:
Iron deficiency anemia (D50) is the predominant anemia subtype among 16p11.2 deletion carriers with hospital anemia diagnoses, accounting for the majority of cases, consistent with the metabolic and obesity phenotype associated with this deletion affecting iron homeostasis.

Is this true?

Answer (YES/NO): YES